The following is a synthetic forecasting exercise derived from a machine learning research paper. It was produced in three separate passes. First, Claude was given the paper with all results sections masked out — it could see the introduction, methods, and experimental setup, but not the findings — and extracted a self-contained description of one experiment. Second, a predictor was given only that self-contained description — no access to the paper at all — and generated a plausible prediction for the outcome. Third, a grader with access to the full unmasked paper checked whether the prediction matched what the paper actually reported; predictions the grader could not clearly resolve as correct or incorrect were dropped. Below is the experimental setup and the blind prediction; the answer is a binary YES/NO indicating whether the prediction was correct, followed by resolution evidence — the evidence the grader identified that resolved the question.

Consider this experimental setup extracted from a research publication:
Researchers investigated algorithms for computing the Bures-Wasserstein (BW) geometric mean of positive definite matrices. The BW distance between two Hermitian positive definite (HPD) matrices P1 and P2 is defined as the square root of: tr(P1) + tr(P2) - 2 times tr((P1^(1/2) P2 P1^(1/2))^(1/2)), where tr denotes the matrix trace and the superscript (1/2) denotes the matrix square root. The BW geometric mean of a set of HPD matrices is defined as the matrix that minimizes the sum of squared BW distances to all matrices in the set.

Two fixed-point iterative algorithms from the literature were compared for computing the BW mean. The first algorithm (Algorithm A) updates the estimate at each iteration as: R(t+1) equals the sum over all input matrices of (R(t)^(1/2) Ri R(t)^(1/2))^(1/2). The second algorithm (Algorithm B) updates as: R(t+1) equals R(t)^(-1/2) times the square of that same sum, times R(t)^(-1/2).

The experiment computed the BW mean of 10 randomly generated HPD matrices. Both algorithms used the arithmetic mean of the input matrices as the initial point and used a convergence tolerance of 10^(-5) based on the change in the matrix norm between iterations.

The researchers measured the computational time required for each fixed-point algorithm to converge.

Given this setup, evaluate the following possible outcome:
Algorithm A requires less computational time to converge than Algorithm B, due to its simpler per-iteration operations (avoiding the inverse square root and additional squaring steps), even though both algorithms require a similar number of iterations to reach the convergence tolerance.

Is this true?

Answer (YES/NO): NO